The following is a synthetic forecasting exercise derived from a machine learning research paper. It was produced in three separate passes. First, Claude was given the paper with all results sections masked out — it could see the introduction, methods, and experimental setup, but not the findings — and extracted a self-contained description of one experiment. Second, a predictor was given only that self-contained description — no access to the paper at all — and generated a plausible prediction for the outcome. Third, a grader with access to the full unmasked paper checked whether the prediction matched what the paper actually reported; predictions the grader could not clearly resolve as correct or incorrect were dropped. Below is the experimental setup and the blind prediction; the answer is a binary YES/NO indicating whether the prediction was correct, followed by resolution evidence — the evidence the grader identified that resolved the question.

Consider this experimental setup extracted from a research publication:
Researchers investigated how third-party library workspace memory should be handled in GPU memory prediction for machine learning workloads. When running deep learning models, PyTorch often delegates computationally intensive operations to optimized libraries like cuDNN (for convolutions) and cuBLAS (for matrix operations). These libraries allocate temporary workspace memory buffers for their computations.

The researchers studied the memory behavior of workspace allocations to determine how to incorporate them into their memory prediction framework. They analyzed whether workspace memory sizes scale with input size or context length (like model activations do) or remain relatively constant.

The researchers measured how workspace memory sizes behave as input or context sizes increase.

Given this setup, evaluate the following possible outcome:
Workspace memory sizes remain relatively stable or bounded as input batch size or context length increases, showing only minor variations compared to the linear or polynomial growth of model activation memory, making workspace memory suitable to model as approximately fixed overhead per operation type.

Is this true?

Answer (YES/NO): YES